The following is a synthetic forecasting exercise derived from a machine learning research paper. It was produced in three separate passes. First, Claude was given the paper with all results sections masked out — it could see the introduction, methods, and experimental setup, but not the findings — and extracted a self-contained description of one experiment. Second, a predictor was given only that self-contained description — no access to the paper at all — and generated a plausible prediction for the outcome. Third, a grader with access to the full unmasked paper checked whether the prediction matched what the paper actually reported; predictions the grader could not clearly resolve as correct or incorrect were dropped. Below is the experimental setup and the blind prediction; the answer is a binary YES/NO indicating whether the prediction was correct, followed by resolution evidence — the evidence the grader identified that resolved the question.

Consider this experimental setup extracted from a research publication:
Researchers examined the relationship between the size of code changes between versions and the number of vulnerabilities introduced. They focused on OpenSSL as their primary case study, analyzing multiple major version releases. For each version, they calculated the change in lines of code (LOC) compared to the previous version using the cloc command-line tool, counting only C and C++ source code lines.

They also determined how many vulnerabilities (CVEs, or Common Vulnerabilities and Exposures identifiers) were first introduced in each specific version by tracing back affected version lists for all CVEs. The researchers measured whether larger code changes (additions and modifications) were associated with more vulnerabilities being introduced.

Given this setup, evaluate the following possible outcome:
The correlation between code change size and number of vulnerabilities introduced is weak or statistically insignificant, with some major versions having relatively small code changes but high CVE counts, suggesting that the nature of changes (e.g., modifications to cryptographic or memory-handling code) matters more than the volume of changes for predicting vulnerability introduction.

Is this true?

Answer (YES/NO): NO